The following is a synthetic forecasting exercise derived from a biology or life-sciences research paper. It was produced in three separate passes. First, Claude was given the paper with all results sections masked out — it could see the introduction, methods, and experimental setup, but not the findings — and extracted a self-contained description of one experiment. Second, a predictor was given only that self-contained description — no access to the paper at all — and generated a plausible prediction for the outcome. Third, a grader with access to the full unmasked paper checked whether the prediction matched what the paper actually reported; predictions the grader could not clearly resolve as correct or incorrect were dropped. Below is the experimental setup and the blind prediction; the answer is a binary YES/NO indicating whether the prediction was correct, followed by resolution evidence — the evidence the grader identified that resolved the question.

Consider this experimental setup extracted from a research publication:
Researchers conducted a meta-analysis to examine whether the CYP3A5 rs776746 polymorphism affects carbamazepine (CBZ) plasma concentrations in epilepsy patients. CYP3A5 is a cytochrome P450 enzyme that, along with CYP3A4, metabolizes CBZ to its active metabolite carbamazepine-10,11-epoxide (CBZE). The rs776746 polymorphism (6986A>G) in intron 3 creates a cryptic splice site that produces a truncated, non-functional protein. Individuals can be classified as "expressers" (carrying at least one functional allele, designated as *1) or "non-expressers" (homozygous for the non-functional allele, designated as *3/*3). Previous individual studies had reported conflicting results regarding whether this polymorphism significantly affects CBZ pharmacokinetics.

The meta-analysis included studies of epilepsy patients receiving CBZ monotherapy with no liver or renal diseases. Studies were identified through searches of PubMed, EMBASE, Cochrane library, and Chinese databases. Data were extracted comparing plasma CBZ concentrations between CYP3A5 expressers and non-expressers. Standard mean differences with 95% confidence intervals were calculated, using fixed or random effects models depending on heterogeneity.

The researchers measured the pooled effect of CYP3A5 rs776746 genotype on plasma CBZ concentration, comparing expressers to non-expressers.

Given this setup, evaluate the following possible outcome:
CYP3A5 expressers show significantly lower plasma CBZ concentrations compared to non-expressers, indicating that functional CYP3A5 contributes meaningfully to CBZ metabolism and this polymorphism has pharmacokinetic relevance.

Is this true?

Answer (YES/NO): YES